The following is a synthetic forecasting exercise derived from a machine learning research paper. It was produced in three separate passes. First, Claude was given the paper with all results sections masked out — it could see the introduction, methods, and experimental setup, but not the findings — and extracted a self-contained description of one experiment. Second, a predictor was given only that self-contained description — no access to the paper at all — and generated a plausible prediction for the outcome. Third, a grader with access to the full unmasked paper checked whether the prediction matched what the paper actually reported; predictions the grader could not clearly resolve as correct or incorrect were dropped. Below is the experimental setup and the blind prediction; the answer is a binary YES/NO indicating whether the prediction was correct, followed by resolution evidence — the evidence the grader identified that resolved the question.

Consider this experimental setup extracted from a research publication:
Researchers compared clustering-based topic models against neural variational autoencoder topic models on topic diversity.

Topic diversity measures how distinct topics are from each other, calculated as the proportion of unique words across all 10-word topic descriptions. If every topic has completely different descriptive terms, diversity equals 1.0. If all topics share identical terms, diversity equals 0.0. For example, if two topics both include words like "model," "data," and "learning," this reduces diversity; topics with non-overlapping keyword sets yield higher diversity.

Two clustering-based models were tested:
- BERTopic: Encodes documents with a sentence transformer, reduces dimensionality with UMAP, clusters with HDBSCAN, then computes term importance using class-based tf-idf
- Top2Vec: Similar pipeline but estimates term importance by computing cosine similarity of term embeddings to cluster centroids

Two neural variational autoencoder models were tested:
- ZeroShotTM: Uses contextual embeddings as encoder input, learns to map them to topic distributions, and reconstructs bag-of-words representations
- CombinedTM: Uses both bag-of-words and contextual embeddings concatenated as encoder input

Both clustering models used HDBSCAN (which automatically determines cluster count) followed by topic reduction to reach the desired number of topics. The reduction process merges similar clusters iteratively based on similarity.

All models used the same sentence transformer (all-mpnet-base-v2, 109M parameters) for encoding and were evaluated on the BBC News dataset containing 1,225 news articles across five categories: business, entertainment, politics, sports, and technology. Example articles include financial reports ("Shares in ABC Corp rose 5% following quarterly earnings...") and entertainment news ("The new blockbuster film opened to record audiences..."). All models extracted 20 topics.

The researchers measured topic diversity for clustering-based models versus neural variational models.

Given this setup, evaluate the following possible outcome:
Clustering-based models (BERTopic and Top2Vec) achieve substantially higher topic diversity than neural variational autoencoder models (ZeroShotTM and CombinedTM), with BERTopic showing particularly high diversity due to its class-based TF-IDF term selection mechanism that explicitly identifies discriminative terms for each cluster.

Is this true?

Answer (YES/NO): NO